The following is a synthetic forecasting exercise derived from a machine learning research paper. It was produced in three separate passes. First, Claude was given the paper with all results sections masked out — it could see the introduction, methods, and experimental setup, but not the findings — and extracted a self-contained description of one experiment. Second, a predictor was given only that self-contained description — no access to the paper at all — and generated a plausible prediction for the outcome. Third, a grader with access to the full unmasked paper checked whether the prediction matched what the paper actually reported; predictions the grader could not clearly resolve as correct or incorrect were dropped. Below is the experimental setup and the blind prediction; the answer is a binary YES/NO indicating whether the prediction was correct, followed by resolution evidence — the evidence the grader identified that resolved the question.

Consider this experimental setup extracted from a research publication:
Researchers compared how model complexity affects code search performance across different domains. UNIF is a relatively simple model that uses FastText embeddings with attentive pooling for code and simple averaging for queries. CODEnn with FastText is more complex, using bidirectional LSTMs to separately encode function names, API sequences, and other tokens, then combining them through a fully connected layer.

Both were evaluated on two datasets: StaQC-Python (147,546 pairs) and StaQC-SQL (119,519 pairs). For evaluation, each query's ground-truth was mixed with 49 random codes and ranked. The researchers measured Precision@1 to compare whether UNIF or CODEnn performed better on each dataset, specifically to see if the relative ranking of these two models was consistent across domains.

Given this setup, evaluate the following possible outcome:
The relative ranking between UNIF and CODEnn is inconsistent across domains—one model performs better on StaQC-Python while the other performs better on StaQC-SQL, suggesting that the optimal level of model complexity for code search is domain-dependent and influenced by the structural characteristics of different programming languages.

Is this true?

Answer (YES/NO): YES